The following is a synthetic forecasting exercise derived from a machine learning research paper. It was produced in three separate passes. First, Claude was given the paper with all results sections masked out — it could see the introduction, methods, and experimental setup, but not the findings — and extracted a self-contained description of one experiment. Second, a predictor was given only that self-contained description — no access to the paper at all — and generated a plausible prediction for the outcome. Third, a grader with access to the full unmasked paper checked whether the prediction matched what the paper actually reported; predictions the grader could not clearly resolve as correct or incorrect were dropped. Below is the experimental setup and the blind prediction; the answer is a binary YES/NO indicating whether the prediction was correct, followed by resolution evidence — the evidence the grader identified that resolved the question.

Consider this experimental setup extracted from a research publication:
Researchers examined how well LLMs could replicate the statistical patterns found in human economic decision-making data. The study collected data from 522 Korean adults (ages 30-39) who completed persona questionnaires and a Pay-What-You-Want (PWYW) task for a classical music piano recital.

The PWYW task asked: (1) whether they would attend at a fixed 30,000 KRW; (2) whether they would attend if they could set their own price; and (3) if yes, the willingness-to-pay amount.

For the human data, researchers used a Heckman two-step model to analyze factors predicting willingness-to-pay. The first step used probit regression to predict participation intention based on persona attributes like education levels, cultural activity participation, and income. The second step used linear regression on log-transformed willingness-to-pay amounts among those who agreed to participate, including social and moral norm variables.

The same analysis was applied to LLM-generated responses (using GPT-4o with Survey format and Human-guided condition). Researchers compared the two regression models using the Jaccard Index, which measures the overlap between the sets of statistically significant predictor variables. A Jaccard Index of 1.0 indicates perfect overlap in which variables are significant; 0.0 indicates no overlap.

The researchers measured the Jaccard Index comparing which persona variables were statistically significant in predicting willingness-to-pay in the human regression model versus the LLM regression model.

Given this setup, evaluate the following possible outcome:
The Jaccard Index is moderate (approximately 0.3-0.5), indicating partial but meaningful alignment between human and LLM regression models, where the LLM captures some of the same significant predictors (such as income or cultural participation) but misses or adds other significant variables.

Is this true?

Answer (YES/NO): NO